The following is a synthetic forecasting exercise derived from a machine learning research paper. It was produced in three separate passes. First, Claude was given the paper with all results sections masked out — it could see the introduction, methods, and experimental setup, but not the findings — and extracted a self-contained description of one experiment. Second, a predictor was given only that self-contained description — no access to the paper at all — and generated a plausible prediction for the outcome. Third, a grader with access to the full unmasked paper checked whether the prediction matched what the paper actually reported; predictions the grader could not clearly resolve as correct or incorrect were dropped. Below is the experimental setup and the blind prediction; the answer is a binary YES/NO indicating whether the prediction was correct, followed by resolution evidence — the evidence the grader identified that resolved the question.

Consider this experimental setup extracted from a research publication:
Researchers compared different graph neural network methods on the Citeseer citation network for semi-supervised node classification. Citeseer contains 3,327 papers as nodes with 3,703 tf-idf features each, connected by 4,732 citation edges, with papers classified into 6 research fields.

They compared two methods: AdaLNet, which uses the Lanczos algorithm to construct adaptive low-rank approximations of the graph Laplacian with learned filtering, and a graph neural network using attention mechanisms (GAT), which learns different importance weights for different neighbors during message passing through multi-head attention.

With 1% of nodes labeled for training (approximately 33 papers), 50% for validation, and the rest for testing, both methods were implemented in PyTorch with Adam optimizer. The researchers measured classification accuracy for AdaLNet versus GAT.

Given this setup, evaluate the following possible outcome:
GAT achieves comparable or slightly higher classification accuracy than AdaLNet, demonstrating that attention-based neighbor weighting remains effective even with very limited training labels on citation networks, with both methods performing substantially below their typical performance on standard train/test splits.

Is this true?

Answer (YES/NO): NO